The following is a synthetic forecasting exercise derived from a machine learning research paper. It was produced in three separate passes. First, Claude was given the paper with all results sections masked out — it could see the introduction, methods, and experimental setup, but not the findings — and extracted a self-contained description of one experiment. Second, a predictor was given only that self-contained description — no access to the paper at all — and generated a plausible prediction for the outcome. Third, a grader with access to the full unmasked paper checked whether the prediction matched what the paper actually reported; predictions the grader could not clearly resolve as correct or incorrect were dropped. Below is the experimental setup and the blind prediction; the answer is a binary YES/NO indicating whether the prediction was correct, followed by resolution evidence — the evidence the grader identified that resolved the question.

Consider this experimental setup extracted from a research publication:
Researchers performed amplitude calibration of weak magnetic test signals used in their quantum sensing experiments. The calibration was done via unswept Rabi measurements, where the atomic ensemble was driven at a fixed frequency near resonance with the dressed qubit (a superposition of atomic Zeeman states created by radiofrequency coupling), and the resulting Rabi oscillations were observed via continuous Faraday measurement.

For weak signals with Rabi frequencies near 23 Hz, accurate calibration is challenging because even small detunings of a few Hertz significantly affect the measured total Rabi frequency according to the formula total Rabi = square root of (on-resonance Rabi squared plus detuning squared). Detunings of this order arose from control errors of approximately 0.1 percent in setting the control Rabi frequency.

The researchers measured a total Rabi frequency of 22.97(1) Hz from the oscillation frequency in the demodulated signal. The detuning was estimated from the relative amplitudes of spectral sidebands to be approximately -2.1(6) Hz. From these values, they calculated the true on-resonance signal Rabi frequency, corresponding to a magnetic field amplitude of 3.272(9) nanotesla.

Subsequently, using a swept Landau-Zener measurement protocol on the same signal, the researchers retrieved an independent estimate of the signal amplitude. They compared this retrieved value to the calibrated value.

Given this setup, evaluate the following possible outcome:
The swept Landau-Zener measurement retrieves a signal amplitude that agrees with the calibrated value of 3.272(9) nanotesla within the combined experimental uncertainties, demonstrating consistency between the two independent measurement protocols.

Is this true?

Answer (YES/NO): NO